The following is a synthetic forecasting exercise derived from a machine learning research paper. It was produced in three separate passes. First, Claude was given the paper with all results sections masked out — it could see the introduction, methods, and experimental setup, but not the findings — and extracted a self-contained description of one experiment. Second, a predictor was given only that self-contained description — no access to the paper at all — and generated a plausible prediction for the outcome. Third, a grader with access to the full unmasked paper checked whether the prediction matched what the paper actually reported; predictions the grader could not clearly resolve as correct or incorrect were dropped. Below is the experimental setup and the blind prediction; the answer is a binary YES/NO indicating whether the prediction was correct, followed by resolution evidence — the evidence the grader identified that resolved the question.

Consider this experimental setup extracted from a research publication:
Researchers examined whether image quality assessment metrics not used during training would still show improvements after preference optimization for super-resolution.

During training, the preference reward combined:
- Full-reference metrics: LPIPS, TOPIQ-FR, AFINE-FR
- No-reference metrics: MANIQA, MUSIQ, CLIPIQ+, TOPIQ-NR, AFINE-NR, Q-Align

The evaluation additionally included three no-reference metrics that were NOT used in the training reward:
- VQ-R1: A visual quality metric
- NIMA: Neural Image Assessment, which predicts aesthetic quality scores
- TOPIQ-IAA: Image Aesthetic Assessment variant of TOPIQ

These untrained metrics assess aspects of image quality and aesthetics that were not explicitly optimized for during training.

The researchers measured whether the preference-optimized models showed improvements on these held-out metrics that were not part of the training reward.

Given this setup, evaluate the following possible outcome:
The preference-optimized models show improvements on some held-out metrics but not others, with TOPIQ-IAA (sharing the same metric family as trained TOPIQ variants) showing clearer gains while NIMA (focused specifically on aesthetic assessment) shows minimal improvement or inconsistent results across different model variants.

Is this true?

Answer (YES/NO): NO